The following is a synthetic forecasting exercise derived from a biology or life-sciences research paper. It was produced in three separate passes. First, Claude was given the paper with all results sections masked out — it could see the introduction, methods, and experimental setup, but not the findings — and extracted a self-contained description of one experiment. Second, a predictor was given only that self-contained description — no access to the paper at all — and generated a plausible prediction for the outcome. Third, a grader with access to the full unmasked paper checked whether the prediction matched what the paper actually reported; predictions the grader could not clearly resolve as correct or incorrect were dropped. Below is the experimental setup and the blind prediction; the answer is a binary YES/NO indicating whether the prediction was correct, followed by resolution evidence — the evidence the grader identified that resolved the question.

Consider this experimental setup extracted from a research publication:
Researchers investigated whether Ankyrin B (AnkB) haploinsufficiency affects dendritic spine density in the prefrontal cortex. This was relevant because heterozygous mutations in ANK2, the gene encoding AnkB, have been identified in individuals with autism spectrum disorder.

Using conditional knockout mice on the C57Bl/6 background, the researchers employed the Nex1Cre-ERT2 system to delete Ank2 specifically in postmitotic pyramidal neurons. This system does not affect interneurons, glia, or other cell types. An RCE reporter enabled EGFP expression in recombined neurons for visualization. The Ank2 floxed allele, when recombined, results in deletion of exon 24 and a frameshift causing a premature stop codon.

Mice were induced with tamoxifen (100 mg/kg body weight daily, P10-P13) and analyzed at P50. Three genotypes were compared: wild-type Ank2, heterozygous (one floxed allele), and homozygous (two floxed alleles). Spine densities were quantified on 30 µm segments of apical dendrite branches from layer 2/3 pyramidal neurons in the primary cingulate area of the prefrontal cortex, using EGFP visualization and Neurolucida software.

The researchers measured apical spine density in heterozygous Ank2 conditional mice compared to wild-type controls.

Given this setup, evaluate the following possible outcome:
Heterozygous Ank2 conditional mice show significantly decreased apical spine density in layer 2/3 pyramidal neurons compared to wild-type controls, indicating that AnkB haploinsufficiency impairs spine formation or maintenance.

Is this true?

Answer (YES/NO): NO